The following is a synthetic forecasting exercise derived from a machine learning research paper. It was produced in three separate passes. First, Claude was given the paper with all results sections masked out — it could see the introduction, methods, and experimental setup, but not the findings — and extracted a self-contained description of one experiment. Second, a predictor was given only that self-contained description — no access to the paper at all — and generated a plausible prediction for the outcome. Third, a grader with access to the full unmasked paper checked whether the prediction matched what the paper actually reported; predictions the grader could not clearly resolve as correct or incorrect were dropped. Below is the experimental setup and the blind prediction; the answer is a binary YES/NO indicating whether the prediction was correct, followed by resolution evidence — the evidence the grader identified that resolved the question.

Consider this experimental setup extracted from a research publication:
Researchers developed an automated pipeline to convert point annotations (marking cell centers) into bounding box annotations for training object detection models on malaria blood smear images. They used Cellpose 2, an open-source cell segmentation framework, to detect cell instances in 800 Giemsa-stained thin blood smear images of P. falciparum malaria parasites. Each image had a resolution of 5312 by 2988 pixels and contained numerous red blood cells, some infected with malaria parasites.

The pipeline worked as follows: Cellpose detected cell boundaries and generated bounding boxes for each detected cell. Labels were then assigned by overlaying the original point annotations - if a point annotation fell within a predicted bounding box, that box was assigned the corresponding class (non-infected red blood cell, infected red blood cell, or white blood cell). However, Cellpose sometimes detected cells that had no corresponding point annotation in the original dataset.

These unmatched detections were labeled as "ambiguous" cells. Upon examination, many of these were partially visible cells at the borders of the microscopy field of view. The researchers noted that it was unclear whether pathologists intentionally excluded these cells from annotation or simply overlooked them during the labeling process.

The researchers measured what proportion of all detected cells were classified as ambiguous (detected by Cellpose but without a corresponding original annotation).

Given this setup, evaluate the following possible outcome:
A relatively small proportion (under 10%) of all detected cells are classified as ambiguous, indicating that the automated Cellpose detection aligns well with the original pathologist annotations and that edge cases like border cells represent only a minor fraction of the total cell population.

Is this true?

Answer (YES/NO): NO